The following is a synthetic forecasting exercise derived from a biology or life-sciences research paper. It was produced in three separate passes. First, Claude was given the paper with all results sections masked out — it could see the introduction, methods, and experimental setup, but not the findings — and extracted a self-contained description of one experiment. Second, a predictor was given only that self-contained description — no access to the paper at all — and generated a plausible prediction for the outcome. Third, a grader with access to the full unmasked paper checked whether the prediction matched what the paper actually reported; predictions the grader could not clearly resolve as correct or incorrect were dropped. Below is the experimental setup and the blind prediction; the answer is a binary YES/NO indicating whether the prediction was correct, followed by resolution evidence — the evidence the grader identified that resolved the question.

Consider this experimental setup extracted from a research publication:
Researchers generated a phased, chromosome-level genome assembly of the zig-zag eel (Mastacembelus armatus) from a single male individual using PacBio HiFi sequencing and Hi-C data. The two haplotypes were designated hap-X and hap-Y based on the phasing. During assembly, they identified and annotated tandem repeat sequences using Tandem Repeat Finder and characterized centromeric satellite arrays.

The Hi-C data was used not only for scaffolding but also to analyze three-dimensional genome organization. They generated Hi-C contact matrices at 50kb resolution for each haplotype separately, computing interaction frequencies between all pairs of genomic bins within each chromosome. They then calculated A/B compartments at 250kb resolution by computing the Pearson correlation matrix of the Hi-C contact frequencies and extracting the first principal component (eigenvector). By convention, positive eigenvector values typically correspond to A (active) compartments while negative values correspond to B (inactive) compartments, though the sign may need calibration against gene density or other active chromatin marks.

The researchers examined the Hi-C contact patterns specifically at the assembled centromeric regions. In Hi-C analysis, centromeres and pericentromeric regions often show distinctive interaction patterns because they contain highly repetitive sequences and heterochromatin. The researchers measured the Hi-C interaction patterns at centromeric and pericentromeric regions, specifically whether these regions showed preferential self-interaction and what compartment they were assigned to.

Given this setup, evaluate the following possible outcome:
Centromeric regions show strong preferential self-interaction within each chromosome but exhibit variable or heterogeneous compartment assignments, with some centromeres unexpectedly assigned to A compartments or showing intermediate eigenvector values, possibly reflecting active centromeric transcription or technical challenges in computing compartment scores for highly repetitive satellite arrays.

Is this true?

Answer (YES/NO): NO